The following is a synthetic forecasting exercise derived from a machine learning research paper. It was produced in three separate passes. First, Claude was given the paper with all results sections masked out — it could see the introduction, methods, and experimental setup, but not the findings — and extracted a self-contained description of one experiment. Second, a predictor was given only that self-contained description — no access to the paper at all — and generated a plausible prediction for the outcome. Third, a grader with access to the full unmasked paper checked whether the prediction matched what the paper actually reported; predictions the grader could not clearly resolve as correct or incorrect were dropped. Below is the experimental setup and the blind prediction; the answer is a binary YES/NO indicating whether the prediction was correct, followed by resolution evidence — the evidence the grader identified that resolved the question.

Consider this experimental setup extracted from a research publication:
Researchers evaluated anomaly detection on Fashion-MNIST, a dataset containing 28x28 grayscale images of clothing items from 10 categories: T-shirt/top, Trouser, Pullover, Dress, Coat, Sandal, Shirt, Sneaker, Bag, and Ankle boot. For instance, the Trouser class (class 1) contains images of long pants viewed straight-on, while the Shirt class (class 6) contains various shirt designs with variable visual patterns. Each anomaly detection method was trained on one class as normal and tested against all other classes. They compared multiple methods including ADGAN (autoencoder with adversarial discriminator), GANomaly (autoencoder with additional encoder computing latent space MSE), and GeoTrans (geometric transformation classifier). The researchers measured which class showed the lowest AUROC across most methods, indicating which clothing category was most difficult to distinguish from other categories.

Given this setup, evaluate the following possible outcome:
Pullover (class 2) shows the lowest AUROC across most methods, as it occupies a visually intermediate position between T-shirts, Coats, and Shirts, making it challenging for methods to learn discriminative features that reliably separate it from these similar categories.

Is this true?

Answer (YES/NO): NO